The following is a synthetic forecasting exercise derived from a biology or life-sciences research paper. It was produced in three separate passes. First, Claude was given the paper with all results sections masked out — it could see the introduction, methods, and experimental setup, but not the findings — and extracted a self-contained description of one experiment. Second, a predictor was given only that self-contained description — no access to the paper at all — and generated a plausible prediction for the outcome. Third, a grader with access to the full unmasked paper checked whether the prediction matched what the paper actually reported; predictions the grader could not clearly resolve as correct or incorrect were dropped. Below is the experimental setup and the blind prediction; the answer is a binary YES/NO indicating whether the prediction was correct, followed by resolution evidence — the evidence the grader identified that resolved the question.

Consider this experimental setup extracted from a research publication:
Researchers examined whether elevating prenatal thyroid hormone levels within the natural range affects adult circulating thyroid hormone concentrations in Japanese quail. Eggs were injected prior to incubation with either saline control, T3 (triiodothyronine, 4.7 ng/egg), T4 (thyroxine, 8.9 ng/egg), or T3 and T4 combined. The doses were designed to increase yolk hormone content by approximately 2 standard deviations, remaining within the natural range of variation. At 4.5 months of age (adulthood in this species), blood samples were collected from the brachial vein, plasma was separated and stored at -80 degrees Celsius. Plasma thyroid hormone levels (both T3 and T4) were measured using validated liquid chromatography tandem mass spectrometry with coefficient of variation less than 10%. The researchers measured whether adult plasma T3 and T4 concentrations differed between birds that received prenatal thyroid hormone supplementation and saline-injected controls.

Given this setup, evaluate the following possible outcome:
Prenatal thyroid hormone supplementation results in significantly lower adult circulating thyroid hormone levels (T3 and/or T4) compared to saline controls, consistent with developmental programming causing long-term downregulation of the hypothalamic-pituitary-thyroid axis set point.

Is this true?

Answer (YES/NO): NO